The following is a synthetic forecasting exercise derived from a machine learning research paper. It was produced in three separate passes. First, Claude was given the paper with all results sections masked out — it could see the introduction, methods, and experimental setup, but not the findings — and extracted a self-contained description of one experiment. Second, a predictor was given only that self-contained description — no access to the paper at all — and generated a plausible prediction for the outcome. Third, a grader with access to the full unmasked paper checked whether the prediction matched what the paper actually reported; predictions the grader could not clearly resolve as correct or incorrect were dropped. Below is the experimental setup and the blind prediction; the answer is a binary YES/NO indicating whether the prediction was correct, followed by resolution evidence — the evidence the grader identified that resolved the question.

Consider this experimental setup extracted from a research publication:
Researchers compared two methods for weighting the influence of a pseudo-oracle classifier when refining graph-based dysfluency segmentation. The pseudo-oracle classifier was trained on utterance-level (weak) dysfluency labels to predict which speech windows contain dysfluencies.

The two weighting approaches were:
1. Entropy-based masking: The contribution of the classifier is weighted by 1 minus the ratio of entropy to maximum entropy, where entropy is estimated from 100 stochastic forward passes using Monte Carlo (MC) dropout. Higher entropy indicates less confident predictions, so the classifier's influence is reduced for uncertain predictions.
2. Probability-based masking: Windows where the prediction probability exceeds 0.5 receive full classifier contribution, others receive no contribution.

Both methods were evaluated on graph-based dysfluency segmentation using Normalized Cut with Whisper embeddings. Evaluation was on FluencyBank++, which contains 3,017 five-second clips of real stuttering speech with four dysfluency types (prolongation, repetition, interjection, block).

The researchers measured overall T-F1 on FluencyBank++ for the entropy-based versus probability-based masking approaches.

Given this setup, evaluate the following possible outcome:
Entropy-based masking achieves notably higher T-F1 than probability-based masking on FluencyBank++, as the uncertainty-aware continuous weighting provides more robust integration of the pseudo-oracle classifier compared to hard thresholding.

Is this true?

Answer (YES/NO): YES